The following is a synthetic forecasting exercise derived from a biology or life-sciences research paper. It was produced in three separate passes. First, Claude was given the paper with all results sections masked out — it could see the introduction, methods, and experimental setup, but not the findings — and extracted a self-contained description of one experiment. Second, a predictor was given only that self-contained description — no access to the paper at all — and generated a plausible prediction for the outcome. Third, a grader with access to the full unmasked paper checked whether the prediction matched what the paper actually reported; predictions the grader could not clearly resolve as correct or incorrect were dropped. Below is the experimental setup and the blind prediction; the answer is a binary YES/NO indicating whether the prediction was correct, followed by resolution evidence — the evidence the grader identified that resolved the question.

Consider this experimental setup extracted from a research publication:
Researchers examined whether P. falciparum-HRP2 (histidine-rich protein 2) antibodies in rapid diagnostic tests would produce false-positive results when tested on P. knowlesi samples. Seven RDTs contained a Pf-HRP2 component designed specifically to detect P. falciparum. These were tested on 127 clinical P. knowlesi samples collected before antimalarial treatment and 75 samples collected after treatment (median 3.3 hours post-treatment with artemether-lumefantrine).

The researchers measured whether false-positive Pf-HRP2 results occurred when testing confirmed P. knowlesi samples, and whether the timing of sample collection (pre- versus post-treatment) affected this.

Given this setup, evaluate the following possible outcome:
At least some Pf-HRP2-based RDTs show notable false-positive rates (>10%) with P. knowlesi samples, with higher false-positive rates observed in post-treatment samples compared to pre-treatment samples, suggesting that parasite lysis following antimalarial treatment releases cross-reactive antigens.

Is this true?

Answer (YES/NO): NO